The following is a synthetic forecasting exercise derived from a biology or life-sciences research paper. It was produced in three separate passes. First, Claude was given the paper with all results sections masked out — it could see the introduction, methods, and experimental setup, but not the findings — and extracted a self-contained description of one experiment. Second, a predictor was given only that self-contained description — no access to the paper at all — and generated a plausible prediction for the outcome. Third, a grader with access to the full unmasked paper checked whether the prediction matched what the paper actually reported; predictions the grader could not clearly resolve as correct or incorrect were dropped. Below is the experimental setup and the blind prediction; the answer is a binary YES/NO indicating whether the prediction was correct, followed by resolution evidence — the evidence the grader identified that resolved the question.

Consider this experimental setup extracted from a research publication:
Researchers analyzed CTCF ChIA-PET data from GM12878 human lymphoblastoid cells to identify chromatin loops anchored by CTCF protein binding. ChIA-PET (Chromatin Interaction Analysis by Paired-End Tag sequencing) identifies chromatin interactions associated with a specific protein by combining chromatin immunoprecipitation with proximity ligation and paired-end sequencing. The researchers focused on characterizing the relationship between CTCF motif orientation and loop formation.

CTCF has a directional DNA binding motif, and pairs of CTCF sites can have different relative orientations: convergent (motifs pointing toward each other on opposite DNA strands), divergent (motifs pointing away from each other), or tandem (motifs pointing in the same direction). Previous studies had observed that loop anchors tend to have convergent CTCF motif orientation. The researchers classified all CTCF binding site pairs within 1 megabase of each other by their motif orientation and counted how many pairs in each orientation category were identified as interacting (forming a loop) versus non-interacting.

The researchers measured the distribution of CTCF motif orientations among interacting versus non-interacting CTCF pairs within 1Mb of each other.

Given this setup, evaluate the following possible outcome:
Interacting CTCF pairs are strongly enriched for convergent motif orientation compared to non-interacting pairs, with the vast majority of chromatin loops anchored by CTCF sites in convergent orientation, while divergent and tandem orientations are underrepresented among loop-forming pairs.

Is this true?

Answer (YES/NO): NO